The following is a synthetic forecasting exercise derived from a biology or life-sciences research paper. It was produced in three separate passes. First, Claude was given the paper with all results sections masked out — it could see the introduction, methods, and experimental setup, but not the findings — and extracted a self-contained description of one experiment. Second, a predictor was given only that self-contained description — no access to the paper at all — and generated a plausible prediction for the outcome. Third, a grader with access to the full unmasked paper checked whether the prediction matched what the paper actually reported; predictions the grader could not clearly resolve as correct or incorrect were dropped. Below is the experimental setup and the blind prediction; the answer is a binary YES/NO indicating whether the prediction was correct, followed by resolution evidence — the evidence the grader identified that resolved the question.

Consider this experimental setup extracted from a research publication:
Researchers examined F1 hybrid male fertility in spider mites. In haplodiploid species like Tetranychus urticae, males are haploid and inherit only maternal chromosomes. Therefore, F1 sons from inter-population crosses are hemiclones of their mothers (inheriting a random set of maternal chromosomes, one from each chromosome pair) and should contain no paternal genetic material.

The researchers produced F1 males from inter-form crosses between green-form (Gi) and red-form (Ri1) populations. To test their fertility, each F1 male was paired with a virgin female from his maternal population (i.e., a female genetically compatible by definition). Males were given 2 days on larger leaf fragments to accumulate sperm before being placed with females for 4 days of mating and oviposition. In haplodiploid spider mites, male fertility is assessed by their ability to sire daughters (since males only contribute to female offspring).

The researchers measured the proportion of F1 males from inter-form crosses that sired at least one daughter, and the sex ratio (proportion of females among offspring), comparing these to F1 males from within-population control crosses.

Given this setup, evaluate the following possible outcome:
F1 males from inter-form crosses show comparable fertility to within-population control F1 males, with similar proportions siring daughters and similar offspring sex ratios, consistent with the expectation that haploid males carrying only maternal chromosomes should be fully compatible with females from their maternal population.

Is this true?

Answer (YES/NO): YES